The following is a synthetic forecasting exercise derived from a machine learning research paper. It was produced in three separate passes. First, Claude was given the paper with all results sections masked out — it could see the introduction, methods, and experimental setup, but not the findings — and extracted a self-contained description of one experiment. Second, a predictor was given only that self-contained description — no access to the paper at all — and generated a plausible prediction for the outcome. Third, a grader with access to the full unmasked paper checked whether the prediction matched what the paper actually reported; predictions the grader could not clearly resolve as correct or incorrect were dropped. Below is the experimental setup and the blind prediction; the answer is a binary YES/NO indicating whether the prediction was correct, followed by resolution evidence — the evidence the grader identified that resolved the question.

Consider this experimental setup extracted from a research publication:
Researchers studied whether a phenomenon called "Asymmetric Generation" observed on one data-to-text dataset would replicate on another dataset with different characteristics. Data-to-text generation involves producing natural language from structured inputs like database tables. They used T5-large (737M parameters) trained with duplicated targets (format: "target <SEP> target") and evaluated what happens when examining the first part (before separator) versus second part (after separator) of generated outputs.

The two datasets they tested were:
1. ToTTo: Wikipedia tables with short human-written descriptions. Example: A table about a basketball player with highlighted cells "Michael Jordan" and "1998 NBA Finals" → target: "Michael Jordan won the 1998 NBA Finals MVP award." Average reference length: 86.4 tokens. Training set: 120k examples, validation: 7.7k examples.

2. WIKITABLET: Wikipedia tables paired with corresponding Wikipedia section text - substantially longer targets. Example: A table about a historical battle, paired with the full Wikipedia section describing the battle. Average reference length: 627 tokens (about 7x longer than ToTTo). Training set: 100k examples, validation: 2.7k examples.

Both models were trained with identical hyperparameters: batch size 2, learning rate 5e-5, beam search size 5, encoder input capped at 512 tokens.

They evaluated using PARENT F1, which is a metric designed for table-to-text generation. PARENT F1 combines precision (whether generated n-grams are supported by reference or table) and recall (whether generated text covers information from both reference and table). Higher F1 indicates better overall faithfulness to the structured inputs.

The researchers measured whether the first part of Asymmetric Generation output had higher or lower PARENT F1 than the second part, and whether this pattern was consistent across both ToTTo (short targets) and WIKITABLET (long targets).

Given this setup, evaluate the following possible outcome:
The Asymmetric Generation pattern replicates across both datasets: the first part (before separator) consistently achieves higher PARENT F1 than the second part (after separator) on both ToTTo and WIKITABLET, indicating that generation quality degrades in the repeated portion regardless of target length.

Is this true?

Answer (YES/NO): YES